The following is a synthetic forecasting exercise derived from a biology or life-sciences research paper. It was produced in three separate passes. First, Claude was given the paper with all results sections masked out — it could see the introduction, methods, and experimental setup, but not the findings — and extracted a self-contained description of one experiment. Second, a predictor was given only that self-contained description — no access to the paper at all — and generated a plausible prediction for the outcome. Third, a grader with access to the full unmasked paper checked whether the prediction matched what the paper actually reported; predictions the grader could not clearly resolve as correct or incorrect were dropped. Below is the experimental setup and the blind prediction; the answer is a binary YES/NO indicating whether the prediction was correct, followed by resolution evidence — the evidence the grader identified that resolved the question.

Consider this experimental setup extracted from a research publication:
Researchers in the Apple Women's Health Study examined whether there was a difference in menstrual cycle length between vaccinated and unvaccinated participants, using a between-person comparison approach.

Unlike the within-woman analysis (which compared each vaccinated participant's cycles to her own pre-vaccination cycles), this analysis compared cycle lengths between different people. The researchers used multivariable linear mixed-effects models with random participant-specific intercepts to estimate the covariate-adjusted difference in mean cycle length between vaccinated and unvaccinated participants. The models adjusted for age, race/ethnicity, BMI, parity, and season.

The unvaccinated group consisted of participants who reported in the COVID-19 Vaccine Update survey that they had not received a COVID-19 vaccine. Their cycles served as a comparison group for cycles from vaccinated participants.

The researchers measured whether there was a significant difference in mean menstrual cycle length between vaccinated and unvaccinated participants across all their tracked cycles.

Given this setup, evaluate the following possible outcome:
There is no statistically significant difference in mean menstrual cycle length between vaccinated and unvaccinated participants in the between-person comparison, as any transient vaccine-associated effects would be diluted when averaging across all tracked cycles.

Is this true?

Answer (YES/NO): YES